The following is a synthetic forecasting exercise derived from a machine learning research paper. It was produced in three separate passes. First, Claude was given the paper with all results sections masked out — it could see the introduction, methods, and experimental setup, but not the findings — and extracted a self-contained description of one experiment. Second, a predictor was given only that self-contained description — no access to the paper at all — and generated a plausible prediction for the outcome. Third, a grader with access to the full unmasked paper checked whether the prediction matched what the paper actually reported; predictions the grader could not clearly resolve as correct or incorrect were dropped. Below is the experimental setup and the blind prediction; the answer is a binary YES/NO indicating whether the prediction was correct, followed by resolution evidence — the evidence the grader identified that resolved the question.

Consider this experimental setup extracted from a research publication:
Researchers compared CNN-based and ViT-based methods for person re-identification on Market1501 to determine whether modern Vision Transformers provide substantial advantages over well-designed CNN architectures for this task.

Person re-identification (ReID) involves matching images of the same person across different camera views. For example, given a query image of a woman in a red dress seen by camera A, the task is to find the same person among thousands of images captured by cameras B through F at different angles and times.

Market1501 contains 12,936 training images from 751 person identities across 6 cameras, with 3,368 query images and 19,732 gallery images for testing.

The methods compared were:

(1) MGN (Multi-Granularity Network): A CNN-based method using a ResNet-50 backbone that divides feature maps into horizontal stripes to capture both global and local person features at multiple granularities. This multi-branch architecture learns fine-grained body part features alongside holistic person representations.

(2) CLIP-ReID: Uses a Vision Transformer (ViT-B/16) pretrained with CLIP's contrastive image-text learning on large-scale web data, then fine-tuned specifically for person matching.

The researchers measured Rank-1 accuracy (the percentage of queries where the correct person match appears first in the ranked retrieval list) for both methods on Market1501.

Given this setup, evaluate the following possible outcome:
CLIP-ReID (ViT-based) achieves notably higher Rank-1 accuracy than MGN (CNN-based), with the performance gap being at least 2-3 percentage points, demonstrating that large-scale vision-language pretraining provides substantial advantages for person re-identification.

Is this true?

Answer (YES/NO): NO